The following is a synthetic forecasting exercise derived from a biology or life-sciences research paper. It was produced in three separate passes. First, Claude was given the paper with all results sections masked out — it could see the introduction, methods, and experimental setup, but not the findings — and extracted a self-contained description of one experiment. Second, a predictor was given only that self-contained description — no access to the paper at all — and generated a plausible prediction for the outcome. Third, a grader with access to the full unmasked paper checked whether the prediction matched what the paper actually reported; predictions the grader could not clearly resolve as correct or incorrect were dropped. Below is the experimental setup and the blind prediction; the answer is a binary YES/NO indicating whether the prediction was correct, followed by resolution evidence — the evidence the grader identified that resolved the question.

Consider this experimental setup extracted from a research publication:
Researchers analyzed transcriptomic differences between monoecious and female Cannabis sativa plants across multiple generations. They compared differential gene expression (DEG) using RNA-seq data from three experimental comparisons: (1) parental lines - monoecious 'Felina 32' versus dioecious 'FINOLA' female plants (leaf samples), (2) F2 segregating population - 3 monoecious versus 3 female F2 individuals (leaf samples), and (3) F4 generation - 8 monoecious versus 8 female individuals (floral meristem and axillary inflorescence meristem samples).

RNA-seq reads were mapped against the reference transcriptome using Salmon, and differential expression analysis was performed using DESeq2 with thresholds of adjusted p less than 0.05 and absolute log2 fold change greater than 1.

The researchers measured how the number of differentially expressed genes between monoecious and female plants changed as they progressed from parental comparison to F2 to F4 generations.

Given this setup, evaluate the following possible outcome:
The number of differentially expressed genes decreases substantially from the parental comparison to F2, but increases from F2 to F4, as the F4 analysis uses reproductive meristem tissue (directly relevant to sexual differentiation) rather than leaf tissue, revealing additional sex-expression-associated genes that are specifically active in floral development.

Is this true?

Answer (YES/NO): NO